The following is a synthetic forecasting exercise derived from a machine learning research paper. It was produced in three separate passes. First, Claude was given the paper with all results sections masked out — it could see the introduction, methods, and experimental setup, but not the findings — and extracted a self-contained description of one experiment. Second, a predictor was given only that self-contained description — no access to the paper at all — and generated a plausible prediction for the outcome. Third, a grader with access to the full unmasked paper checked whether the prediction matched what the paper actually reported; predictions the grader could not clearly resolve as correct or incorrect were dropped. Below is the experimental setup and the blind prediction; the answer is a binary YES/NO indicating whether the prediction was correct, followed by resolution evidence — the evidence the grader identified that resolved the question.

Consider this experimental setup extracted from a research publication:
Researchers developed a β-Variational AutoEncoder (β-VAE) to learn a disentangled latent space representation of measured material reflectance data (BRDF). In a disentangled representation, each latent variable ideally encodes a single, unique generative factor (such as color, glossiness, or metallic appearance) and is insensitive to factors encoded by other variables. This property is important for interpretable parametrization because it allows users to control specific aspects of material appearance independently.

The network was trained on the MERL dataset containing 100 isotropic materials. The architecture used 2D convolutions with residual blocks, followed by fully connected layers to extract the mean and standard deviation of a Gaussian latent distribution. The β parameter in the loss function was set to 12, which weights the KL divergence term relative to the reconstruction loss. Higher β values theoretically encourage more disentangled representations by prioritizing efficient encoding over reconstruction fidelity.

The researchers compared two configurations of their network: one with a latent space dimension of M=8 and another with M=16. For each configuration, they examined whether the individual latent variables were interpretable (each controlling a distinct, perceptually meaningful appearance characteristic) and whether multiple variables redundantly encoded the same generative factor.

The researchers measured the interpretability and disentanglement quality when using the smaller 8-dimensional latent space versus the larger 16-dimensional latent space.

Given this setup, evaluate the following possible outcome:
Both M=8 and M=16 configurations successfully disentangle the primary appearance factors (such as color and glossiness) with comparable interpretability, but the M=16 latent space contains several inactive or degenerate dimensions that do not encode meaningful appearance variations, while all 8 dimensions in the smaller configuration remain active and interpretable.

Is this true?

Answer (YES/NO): NO